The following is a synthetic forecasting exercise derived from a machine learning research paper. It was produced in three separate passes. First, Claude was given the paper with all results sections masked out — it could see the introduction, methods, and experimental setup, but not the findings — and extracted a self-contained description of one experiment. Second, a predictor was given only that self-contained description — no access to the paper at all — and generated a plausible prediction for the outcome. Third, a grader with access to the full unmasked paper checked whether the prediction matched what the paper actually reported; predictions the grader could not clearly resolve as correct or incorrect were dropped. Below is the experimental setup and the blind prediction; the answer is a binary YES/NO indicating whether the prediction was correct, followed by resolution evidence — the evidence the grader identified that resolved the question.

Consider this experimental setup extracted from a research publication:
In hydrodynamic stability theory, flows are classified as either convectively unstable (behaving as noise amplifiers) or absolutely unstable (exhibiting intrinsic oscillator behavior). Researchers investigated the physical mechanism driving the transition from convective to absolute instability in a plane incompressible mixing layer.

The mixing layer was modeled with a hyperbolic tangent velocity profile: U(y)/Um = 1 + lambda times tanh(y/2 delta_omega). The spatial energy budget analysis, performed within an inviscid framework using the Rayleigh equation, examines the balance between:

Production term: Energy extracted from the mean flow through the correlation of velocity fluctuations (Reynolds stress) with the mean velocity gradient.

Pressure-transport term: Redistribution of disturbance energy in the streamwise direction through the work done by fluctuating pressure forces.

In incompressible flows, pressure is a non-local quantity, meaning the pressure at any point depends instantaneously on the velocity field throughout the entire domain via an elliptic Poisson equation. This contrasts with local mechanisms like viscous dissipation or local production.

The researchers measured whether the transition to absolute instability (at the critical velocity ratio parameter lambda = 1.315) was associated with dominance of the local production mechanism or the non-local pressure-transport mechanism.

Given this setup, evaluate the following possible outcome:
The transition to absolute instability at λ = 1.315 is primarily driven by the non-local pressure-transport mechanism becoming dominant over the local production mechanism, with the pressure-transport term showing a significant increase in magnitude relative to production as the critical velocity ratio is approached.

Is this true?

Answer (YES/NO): YES